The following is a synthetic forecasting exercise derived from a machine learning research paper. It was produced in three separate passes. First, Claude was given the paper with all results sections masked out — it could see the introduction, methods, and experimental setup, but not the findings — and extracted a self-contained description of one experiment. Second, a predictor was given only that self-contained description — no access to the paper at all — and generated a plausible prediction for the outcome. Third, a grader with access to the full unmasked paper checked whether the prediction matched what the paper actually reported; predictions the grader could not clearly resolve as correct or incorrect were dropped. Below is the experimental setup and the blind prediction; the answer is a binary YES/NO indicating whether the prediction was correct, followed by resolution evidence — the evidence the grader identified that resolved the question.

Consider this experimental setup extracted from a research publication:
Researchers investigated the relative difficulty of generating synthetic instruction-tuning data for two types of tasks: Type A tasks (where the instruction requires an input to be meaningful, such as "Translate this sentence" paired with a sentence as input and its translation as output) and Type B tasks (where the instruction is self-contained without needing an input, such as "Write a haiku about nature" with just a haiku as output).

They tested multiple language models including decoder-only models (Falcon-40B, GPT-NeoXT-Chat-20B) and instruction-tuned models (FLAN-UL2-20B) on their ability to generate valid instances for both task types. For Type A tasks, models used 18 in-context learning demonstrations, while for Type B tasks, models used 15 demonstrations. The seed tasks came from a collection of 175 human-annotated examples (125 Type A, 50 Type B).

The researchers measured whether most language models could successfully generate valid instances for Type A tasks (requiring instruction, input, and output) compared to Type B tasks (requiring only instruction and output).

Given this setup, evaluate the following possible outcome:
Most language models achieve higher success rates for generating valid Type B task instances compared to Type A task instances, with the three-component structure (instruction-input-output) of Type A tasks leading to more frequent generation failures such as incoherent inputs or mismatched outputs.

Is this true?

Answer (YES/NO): YES